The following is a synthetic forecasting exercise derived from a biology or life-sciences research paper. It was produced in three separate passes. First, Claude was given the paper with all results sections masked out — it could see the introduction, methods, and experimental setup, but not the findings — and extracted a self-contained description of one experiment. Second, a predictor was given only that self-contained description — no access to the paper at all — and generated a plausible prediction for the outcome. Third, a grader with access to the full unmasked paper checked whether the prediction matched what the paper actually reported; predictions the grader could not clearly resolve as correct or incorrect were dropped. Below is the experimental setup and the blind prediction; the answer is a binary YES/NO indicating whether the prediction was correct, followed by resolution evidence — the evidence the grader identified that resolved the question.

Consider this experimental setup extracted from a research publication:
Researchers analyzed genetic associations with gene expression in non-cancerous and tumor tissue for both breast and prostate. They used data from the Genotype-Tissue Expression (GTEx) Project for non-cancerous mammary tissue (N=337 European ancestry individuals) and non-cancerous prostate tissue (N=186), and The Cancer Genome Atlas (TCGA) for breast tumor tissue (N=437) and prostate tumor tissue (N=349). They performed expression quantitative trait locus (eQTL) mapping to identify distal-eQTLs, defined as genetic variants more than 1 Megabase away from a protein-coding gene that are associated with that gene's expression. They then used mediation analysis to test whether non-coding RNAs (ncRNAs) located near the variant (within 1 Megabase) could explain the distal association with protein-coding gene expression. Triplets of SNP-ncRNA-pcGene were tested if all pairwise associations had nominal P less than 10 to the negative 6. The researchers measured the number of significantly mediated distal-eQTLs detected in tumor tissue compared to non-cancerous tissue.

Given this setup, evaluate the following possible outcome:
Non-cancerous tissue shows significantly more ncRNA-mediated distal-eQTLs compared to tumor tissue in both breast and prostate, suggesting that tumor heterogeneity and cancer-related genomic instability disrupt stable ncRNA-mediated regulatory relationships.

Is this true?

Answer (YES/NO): NO